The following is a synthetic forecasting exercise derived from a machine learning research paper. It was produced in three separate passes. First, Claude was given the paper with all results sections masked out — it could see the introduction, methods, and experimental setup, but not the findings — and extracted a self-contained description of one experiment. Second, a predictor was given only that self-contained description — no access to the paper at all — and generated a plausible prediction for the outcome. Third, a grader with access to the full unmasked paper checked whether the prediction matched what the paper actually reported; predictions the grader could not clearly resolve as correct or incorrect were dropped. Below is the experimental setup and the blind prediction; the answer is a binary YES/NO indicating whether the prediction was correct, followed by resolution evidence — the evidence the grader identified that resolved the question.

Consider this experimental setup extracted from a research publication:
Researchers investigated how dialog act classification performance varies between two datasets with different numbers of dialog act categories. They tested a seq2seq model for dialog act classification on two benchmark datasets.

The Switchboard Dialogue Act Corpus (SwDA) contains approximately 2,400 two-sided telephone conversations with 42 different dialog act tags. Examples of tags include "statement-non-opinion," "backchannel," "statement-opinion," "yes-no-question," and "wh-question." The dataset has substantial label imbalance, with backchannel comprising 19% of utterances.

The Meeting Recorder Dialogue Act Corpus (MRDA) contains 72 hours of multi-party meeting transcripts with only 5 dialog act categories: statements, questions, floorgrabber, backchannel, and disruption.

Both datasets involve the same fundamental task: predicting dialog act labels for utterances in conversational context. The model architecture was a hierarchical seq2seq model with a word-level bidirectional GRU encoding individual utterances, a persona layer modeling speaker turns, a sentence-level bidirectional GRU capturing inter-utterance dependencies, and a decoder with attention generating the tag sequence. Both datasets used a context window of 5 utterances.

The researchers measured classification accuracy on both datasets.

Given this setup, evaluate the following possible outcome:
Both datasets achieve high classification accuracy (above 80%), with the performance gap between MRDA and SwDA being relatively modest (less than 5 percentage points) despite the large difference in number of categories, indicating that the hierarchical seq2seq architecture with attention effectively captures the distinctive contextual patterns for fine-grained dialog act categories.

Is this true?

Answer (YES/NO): NO